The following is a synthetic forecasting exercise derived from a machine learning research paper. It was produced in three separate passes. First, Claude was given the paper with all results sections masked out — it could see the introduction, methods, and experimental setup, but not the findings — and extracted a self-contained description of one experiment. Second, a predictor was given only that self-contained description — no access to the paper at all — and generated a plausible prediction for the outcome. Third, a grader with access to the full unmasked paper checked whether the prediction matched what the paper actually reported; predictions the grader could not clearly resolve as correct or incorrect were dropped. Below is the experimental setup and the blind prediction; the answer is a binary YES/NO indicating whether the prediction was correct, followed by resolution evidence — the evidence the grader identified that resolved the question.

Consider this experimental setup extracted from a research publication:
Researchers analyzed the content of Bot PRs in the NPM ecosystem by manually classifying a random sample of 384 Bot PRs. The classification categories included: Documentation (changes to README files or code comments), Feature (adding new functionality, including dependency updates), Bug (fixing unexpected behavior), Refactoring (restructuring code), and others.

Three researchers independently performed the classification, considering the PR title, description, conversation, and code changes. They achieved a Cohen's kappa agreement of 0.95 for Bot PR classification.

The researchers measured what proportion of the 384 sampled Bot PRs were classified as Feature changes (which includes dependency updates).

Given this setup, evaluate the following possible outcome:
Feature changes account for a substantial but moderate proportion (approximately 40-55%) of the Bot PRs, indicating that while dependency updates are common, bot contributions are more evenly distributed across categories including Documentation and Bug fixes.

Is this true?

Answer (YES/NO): NO